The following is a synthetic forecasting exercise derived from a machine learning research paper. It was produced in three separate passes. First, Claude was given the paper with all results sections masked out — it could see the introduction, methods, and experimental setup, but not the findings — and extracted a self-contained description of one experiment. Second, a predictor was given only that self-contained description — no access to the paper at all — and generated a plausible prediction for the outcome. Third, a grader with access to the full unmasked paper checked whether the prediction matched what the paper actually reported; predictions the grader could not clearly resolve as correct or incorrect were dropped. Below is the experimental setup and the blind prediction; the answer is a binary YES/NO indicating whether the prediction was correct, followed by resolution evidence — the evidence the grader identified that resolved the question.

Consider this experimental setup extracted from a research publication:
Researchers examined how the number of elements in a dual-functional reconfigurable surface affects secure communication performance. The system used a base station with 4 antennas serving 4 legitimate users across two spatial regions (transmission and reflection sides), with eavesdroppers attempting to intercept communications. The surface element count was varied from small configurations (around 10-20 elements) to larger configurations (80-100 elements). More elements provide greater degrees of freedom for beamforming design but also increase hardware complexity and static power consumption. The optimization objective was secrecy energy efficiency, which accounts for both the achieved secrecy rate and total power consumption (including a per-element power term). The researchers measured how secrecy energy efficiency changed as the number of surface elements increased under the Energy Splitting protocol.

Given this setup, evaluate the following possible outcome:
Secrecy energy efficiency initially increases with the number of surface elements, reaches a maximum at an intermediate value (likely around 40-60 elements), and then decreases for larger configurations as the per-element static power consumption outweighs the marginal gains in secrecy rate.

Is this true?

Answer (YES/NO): NO